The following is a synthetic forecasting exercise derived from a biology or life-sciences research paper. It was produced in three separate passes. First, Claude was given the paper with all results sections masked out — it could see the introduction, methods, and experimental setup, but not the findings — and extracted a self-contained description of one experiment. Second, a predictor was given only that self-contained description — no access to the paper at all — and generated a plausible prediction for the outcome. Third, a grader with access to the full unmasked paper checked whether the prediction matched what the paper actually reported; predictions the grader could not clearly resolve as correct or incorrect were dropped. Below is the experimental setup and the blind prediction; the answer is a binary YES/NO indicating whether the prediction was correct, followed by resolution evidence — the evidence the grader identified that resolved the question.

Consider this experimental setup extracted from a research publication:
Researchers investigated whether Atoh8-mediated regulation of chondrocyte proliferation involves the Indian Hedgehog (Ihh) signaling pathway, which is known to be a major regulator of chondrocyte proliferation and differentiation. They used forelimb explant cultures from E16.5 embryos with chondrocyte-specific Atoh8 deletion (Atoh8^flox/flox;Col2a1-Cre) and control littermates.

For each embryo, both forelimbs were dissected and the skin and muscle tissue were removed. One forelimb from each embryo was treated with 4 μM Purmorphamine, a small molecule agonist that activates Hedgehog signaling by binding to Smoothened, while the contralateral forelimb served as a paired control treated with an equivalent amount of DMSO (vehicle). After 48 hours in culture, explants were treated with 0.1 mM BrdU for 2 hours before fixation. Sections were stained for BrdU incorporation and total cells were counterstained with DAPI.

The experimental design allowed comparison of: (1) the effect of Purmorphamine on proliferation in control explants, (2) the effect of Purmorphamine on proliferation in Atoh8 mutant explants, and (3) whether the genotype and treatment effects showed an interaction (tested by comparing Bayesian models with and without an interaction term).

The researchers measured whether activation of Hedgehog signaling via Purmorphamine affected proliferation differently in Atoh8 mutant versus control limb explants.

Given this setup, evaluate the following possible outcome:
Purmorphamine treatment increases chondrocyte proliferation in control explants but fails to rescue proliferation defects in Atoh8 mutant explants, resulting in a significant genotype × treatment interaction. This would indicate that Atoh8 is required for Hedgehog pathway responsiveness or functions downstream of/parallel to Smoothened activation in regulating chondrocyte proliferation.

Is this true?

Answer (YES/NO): YES